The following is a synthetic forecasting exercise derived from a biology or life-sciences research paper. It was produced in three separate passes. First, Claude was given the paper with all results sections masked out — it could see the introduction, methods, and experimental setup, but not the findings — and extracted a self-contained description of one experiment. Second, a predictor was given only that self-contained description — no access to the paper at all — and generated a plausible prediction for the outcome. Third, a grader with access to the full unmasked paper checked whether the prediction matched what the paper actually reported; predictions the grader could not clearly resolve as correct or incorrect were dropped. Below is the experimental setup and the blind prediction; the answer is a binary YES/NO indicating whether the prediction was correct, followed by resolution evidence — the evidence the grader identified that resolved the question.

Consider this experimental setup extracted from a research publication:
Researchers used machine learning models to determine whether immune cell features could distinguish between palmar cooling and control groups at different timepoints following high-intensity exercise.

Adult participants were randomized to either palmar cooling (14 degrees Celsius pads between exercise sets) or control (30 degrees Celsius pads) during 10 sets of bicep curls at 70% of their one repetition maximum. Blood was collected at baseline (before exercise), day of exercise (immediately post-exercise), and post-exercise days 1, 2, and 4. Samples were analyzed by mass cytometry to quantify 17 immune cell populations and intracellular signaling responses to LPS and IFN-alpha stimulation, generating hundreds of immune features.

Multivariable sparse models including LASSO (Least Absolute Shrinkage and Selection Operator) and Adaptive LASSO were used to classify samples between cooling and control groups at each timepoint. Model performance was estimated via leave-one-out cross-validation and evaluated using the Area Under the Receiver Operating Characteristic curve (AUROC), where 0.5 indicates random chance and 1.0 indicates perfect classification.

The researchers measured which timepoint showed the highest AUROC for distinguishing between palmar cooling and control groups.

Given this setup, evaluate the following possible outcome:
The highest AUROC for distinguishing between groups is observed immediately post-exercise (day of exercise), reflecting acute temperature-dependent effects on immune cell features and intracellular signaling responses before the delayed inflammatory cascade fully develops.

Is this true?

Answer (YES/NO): NO